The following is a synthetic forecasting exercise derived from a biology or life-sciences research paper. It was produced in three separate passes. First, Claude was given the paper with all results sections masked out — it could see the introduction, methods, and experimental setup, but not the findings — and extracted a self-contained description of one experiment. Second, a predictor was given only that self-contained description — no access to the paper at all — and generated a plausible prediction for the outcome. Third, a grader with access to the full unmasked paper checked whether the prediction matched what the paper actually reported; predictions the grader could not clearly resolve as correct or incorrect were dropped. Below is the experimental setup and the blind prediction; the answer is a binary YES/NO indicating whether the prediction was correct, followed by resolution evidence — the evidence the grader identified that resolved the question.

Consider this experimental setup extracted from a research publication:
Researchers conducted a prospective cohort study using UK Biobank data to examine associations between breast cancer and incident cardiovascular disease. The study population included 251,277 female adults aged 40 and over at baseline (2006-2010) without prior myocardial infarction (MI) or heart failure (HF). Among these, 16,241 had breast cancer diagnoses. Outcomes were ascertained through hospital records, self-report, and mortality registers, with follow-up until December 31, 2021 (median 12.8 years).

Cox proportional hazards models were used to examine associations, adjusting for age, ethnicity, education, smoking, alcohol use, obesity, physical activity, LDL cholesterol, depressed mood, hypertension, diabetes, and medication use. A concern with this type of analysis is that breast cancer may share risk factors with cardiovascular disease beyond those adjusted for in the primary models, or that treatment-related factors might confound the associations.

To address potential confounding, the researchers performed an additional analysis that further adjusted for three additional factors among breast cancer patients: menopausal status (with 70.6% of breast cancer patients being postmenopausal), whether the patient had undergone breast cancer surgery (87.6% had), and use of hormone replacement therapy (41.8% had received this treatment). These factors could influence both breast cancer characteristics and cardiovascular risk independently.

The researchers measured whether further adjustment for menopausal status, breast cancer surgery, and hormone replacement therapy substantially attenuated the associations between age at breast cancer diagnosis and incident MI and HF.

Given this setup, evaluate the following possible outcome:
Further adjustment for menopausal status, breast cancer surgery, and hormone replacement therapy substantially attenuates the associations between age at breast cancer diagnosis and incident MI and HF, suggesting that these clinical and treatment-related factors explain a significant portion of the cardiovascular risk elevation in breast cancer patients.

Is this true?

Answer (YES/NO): NO